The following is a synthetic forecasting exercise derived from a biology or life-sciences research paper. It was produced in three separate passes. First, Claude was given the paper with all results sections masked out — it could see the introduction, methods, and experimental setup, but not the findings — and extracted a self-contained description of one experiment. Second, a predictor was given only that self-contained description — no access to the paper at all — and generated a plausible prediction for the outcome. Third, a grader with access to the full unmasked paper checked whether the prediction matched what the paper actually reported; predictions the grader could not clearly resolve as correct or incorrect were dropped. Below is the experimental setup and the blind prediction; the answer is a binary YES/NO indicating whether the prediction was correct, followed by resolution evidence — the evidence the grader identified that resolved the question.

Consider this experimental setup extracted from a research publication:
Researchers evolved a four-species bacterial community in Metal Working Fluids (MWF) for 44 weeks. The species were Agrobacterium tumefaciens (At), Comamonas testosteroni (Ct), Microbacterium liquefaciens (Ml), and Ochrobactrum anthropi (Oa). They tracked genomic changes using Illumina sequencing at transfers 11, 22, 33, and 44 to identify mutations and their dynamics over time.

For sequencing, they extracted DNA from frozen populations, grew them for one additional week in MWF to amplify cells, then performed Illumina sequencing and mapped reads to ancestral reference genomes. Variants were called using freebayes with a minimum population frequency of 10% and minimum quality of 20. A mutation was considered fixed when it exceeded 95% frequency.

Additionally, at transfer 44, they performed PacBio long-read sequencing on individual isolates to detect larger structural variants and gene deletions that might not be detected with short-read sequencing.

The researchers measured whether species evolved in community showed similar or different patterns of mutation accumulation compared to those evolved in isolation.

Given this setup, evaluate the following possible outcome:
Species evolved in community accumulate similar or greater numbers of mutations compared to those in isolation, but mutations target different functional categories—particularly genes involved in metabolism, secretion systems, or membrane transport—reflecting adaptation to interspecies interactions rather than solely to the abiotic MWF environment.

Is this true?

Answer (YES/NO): NO